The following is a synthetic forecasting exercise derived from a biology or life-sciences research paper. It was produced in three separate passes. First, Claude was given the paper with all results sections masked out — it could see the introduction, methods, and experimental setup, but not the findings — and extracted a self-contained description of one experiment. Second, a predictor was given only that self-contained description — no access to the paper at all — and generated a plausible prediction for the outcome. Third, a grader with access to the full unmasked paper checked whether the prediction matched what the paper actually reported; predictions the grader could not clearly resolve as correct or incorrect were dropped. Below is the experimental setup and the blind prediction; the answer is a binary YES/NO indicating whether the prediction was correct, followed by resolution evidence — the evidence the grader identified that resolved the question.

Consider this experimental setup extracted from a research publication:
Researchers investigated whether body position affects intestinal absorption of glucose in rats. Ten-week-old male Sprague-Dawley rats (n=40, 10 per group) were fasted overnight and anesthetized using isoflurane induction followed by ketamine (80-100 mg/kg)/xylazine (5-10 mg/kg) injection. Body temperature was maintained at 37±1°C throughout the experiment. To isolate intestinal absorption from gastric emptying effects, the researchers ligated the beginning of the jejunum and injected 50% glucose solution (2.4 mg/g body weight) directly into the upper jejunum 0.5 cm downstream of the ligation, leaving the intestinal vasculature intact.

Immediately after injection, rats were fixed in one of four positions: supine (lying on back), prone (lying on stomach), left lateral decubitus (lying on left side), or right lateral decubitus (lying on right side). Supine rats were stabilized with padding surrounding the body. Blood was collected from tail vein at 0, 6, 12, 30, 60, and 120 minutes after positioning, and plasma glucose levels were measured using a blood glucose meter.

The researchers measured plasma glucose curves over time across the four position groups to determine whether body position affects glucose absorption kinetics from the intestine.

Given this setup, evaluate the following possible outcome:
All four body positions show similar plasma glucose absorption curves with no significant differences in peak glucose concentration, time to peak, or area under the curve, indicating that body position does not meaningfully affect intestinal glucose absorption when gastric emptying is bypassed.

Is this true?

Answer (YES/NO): NO